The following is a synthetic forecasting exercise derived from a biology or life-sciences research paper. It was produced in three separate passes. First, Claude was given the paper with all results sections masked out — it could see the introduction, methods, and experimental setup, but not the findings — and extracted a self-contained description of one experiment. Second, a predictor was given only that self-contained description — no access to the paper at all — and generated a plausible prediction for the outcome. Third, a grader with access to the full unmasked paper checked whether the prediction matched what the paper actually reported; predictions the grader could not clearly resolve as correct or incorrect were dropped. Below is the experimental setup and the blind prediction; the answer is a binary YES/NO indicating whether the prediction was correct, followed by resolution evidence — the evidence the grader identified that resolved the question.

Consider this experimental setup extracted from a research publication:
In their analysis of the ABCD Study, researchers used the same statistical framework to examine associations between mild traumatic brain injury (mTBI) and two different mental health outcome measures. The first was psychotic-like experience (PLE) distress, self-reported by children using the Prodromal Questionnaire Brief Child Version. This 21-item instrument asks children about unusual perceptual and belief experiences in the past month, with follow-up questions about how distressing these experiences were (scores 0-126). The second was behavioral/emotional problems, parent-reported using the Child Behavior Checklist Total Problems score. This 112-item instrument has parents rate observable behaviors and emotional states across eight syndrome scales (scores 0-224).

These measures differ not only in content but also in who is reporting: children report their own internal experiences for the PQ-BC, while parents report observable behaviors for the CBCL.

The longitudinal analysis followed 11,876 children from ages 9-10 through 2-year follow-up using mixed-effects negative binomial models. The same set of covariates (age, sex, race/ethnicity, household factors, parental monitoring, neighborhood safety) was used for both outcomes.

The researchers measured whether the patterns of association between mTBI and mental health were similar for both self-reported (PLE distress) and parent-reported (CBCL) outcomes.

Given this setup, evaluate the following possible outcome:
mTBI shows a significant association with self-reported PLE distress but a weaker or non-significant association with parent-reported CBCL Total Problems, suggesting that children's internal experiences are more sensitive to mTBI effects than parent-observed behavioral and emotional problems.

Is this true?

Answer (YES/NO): NO